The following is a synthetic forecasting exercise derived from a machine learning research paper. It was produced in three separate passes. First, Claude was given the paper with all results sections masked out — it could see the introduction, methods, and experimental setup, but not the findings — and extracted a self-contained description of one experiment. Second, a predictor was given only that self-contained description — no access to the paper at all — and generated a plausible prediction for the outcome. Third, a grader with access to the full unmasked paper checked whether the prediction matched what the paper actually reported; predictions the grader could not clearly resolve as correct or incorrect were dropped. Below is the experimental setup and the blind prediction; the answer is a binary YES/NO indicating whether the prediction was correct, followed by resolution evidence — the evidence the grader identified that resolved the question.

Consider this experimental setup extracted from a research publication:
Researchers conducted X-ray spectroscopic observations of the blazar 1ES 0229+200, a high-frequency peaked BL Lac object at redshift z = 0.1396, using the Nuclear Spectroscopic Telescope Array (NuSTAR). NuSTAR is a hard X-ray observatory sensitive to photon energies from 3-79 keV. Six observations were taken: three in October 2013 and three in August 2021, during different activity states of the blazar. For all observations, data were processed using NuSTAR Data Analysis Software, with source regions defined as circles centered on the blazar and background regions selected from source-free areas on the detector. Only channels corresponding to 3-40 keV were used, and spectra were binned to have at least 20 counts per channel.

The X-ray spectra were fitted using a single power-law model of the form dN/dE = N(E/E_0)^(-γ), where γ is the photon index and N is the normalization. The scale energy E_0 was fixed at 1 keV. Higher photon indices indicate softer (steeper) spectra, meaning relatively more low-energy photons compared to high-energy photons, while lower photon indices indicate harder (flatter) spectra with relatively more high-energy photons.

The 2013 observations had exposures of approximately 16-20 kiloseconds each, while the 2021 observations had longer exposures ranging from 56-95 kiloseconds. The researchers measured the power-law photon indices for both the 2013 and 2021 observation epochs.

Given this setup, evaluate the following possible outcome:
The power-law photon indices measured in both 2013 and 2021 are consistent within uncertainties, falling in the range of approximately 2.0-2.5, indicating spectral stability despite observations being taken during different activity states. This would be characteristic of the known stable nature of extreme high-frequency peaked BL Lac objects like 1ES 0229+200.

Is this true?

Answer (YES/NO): NO